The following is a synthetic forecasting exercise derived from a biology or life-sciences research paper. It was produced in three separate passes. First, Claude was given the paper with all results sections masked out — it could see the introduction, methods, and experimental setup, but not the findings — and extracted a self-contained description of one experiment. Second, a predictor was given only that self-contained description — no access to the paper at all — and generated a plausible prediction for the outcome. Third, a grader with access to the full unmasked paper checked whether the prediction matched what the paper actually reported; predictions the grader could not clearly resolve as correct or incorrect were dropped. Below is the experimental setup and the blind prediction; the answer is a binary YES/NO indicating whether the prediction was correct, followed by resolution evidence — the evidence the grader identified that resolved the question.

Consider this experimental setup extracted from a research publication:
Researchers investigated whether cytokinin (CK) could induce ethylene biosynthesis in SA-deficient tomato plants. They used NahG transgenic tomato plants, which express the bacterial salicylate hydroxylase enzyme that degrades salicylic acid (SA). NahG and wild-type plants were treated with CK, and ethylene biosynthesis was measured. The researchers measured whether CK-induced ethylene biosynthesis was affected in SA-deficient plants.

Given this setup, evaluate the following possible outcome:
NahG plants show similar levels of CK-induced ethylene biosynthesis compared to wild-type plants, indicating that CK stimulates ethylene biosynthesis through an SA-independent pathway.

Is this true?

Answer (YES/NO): NO